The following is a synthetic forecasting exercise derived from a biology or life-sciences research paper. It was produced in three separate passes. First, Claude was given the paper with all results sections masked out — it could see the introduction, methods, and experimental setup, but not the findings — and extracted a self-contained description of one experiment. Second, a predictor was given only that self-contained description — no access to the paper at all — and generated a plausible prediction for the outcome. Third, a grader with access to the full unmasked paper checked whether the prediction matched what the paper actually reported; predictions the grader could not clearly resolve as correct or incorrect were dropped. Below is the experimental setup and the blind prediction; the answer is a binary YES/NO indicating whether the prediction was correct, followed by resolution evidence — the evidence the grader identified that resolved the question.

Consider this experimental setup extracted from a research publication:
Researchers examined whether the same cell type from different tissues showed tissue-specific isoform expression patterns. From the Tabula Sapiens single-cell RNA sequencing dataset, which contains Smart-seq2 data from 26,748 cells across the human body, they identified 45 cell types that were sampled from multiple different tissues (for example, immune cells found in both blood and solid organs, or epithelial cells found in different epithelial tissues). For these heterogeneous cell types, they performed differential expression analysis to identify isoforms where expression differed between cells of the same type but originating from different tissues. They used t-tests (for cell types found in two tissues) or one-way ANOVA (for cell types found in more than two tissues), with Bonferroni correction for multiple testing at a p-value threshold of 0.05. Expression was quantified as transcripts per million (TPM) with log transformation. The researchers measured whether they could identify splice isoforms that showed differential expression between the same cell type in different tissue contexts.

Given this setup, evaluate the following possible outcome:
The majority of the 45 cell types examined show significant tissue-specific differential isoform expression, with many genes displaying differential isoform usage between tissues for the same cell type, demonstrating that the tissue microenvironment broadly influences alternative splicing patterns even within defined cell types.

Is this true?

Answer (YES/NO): NO